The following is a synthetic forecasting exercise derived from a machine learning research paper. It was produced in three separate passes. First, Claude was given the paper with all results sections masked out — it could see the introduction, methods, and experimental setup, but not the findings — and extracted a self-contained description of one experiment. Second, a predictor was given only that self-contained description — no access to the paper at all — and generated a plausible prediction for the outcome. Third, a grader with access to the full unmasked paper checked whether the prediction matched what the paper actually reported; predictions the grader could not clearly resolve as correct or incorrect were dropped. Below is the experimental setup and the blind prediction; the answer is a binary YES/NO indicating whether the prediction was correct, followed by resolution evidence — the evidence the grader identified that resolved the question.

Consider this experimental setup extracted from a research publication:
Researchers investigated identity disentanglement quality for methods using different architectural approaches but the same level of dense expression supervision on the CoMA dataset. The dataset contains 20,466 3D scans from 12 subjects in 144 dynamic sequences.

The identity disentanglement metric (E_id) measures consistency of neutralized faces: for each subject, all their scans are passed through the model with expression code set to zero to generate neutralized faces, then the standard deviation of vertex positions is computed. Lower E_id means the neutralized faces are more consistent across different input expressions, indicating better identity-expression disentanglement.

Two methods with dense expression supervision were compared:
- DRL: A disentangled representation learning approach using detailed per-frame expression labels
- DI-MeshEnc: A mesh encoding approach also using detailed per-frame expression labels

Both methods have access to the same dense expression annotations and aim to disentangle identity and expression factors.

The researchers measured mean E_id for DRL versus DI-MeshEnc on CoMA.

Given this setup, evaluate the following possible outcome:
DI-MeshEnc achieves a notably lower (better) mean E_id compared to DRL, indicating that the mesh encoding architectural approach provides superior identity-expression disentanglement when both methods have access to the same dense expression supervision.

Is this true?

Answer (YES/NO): YES